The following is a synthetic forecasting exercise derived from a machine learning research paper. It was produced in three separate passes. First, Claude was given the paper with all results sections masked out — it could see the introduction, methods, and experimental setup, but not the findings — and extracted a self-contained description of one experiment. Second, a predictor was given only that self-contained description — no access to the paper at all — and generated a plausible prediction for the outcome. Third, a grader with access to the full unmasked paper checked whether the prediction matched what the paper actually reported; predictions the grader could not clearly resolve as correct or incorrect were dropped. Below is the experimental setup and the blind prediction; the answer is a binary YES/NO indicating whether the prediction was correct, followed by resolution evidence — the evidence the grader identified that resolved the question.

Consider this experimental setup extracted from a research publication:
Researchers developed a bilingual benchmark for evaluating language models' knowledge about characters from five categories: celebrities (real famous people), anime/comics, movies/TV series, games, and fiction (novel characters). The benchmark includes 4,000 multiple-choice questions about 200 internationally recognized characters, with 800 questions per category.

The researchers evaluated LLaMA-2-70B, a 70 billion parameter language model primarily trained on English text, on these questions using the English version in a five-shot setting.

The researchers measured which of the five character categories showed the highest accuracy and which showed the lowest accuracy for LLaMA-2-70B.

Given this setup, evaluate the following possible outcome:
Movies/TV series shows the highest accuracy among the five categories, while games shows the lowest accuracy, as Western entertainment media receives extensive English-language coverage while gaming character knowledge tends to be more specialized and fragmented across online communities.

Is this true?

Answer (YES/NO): NO